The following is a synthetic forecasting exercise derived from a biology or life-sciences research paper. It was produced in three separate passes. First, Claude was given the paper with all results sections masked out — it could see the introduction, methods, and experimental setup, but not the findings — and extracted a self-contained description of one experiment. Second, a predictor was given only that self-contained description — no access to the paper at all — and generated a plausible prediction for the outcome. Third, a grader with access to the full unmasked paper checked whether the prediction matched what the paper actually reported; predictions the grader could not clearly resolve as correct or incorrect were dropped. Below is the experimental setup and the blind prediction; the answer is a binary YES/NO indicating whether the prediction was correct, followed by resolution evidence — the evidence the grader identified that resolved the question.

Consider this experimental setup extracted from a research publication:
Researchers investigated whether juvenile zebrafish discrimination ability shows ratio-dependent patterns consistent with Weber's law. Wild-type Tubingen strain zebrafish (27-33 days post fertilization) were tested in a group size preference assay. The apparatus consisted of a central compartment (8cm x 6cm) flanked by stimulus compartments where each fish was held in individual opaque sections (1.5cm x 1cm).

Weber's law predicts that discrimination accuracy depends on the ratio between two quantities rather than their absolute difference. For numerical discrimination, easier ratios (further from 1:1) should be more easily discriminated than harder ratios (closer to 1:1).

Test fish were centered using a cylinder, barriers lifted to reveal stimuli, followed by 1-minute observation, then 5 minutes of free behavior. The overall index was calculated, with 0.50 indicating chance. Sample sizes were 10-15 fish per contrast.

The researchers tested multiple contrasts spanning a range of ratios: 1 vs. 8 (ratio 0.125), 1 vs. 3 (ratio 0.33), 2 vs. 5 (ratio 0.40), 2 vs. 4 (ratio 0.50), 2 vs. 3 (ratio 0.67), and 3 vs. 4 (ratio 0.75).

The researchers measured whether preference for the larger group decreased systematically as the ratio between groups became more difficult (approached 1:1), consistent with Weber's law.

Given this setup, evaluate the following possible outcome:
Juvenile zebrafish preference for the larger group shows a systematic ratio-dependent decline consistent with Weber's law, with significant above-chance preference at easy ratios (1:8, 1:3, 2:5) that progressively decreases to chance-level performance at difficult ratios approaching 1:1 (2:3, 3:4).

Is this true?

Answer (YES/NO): NO